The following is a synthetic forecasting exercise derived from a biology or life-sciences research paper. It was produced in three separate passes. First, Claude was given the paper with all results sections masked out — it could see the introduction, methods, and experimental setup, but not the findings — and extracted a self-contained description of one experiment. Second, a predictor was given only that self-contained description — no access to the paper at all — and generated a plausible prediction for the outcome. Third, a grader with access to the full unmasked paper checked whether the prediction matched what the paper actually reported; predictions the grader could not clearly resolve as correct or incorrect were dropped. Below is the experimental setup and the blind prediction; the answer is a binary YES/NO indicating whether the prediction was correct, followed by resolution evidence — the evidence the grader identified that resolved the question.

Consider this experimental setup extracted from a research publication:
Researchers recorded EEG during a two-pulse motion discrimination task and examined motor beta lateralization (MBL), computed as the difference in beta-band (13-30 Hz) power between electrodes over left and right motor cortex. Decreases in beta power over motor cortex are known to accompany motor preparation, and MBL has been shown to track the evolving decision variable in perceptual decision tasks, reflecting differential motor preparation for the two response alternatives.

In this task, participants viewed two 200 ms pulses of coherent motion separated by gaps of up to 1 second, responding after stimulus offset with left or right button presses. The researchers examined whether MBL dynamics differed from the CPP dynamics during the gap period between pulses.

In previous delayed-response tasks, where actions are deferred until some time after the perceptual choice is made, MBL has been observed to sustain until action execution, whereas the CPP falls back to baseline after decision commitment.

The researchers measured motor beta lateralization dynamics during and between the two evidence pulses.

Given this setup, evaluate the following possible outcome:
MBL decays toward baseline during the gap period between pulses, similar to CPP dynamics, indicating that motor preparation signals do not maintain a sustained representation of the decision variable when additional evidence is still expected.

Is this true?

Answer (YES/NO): NO